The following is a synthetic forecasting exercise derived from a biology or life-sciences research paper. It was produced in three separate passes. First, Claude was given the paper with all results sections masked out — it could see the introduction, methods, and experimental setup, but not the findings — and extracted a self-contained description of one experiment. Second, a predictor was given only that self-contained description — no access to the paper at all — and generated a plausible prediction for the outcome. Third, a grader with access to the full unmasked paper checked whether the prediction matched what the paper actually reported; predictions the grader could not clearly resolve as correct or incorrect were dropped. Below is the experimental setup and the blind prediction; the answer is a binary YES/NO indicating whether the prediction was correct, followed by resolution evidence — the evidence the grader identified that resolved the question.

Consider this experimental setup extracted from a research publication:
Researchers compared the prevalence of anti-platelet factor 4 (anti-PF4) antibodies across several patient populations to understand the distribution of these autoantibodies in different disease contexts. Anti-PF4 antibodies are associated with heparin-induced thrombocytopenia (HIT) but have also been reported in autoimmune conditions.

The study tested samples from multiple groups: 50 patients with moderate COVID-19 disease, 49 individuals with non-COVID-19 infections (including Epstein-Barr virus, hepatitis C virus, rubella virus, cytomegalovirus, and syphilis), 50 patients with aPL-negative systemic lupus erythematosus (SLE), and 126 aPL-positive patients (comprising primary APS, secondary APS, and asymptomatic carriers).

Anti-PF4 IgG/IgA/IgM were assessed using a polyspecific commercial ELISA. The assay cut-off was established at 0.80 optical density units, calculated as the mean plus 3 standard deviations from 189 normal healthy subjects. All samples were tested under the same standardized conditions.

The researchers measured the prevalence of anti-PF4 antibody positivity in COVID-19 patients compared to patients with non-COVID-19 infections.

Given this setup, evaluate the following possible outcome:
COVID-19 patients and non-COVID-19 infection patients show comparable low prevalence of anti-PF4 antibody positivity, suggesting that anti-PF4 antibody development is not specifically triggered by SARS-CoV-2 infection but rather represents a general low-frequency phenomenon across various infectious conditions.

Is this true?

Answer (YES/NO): NO